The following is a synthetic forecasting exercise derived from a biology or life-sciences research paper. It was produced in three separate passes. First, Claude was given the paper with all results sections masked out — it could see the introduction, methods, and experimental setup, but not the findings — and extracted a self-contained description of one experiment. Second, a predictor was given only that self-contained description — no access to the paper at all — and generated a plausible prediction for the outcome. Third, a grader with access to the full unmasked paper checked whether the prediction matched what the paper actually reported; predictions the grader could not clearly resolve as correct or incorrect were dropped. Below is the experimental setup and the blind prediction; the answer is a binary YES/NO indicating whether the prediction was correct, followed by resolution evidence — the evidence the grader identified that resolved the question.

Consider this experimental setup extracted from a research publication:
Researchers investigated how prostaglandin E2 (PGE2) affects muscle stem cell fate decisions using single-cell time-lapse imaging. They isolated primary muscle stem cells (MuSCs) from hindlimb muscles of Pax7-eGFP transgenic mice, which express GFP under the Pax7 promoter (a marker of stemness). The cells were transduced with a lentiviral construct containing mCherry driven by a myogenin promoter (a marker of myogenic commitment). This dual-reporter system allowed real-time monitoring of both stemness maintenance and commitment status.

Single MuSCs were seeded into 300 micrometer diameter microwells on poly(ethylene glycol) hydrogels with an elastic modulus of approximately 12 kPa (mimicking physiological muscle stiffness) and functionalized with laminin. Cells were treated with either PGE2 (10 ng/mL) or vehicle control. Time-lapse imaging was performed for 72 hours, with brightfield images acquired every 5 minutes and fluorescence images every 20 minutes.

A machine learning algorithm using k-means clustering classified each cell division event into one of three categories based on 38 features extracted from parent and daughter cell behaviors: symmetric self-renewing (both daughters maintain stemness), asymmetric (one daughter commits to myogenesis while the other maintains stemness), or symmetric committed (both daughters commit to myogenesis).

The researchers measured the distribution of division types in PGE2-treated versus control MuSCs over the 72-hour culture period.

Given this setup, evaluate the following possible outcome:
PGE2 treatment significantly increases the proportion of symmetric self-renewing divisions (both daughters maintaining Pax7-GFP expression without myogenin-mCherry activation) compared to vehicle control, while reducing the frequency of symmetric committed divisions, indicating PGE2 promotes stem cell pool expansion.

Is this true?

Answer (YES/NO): YES